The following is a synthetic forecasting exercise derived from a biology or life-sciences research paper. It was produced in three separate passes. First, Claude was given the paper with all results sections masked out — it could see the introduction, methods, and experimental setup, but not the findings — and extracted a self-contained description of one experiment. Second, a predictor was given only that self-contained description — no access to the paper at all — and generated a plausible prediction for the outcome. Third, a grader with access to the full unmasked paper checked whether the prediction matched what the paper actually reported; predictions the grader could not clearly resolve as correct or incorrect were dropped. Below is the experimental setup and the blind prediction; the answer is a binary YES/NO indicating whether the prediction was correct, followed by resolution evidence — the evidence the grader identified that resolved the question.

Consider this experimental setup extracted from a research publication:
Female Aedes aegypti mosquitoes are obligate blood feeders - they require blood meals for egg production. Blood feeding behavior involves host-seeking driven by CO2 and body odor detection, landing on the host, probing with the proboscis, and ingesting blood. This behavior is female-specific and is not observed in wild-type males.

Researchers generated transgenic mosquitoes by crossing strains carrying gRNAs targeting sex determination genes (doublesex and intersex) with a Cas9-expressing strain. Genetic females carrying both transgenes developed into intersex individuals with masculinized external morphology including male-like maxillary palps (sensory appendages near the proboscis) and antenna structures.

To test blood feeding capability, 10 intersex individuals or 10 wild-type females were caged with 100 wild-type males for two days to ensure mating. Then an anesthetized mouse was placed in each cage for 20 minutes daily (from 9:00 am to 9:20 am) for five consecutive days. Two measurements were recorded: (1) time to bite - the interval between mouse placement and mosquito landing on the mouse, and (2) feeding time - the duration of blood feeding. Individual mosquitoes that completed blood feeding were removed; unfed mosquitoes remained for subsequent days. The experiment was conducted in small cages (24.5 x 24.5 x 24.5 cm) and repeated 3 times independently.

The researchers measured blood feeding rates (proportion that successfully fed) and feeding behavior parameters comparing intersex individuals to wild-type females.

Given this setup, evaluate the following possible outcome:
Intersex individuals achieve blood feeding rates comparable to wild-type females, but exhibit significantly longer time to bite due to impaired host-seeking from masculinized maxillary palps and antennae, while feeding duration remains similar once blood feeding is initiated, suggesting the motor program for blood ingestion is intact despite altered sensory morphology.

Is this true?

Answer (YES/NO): NO